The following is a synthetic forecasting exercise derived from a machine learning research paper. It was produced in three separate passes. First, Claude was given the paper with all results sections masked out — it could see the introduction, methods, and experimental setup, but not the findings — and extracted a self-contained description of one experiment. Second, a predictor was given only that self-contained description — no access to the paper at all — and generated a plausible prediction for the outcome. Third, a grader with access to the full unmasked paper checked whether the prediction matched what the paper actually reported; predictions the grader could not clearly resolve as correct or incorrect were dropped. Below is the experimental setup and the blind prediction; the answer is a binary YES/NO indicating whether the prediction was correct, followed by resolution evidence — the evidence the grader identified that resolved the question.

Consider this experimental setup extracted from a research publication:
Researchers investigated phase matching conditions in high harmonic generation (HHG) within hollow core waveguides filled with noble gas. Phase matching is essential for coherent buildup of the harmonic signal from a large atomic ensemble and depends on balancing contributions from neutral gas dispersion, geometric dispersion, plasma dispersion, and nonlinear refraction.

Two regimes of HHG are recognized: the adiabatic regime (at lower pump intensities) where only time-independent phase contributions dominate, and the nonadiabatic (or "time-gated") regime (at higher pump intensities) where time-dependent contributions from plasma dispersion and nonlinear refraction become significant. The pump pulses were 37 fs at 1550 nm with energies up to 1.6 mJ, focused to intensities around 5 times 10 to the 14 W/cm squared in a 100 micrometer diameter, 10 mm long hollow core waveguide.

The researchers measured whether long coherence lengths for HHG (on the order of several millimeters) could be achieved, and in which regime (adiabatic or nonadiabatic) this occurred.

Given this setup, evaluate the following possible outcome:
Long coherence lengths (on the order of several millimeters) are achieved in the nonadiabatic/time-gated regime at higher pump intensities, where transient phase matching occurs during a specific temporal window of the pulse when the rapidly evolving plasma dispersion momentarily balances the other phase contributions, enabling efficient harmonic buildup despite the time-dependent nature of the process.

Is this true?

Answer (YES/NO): YES